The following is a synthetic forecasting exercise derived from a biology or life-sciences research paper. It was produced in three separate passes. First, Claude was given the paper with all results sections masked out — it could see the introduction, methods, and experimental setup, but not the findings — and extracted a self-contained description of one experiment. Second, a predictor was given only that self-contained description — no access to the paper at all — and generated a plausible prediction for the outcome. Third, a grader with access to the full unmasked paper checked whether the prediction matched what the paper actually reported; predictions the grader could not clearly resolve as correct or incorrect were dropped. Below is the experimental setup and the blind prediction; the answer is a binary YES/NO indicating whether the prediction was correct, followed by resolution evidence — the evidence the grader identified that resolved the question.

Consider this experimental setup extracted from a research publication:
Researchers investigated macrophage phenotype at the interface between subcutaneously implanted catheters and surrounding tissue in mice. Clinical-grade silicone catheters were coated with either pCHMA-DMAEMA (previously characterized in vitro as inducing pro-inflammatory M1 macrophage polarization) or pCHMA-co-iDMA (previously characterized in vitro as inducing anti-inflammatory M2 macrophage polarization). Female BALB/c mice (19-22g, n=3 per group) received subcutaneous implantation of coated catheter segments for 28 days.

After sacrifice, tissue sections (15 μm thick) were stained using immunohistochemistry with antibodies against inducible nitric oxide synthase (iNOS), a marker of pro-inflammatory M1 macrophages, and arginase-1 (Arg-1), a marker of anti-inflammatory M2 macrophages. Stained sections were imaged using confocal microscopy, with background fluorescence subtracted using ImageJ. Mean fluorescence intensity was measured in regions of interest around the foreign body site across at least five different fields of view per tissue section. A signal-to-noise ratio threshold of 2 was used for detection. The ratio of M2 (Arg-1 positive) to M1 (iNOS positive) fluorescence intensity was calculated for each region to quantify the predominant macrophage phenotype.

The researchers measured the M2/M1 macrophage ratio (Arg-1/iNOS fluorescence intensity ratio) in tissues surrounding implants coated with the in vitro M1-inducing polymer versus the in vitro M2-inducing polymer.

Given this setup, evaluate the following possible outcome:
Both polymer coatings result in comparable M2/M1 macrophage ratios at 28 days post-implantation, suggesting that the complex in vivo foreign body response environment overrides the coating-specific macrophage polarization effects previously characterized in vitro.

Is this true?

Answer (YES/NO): NO